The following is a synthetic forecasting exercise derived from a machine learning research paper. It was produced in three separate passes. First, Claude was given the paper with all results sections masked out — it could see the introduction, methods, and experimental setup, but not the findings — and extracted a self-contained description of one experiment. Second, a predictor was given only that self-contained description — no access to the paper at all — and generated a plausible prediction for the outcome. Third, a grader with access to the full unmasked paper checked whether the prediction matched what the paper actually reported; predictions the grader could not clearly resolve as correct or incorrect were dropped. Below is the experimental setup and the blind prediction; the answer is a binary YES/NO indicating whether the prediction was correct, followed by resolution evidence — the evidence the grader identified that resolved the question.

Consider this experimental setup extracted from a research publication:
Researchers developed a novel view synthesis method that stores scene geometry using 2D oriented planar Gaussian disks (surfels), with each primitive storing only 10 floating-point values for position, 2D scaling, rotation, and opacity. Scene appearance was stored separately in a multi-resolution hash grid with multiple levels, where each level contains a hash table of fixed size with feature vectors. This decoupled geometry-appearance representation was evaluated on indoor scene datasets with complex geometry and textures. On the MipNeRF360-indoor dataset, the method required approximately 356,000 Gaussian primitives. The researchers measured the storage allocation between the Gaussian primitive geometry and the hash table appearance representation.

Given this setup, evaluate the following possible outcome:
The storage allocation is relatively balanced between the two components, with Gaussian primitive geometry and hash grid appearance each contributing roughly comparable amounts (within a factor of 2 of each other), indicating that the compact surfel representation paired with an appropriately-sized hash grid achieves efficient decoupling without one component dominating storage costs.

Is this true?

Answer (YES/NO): NO